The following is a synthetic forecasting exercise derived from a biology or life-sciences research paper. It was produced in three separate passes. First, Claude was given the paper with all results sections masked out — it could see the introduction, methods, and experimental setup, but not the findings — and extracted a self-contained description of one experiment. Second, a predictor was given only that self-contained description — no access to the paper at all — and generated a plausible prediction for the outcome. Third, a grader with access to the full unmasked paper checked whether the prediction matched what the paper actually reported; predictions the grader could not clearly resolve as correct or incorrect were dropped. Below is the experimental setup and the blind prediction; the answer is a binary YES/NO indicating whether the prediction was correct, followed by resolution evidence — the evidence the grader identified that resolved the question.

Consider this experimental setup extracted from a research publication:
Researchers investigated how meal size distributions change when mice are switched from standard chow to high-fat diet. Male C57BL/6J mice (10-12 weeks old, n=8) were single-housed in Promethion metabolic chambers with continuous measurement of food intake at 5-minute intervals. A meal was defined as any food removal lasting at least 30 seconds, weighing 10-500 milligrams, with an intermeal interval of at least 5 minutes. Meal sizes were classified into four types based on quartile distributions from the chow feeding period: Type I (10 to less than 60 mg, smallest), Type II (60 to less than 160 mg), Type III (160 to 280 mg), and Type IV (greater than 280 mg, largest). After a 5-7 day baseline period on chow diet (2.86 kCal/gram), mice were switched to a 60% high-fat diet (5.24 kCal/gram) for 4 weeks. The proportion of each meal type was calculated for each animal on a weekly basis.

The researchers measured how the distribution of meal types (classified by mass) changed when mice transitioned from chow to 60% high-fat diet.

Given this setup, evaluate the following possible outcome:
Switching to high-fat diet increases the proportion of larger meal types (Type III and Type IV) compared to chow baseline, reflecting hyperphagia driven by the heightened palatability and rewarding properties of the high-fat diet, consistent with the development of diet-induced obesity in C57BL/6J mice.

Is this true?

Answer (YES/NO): NO